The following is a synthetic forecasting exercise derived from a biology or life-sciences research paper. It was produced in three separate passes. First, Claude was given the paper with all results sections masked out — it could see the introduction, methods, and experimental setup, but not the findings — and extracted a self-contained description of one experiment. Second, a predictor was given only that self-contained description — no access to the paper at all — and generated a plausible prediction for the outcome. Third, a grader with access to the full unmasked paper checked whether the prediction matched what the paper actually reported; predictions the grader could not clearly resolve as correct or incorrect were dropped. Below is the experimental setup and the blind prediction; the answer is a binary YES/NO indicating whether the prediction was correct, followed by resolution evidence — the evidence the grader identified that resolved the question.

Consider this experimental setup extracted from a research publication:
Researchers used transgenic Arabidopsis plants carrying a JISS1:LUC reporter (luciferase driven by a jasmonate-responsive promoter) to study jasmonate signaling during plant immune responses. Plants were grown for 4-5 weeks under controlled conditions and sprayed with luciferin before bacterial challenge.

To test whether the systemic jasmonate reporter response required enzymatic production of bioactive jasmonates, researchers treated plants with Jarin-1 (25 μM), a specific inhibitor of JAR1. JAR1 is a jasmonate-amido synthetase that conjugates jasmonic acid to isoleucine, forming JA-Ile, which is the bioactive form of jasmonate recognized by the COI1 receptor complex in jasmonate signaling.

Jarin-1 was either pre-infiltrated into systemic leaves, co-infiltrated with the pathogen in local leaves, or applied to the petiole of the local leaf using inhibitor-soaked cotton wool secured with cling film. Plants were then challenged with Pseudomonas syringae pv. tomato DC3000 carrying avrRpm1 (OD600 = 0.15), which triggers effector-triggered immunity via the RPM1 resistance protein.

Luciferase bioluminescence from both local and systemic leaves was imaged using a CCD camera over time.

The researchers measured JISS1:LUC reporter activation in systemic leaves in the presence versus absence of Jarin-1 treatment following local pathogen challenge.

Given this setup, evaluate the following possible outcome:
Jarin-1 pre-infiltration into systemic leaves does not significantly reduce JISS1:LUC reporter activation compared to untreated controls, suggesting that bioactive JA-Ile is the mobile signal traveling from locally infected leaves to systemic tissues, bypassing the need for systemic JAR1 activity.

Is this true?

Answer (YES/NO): NO